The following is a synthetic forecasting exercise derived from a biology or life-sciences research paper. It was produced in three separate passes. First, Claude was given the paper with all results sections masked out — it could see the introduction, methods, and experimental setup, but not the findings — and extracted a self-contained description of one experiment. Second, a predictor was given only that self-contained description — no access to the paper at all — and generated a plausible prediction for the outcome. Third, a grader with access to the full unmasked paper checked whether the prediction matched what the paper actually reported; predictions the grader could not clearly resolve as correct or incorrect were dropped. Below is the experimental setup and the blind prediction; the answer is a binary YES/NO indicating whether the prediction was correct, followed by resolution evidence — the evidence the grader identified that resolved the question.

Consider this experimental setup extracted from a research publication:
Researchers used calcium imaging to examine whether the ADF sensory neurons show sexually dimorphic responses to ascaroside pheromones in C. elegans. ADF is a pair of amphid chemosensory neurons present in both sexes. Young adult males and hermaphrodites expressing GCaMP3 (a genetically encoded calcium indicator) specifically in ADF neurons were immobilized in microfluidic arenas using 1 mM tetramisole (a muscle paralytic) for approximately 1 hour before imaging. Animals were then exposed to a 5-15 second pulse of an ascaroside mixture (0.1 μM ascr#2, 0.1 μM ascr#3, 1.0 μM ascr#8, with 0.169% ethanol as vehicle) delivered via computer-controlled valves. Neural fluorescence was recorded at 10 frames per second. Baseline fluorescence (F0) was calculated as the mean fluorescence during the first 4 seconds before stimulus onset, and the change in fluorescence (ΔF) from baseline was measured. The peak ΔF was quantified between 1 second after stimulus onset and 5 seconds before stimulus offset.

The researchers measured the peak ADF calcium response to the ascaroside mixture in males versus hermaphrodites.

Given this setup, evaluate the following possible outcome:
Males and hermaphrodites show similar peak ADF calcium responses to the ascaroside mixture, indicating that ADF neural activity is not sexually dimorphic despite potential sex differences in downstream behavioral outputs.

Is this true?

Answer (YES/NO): NO